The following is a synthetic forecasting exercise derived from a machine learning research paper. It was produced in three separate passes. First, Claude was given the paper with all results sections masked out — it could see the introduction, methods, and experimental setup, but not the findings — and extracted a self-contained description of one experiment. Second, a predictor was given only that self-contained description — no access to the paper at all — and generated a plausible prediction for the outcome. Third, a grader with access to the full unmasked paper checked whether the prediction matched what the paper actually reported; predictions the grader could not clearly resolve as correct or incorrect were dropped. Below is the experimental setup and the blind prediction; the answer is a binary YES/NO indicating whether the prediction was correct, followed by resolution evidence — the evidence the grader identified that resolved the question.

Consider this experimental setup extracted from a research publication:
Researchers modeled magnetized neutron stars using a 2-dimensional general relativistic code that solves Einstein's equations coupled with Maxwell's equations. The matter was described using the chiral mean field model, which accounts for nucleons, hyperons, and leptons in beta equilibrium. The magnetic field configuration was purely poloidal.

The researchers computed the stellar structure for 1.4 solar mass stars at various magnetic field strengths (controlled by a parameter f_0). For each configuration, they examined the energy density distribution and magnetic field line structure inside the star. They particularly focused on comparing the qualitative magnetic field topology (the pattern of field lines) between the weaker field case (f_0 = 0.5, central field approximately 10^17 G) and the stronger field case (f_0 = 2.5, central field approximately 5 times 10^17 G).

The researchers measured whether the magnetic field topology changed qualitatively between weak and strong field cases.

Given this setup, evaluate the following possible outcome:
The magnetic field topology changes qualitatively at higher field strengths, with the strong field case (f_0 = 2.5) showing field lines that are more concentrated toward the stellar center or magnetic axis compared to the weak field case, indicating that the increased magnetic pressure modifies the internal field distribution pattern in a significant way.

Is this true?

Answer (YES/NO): NO